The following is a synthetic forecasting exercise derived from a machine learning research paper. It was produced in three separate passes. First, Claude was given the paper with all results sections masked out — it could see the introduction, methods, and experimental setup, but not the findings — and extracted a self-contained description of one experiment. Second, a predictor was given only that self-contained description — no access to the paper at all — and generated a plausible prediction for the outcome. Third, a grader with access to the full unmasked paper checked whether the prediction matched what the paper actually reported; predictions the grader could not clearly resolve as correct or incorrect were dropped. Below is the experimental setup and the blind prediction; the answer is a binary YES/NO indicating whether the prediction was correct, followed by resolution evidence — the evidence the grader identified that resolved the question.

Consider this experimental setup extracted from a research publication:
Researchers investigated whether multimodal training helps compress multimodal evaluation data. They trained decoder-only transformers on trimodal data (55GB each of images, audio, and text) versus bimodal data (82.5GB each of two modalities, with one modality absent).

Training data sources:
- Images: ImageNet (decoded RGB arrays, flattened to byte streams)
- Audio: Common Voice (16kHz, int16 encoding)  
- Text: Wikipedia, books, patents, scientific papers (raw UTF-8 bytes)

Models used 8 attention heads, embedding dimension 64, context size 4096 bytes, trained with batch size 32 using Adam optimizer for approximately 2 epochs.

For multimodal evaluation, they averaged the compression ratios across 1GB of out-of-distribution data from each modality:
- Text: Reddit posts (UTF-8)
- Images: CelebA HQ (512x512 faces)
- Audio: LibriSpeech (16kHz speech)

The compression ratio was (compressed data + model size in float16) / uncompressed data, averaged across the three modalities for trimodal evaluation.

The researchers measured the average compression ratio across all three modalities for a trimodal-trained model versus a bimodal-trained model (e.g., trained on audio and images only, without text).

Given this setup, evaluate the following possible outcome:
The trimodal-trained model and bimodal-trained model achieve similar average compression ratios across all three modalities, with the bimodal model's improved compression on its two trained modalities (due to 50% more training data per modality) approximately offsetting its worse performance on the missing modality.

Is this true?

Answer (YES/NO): NO